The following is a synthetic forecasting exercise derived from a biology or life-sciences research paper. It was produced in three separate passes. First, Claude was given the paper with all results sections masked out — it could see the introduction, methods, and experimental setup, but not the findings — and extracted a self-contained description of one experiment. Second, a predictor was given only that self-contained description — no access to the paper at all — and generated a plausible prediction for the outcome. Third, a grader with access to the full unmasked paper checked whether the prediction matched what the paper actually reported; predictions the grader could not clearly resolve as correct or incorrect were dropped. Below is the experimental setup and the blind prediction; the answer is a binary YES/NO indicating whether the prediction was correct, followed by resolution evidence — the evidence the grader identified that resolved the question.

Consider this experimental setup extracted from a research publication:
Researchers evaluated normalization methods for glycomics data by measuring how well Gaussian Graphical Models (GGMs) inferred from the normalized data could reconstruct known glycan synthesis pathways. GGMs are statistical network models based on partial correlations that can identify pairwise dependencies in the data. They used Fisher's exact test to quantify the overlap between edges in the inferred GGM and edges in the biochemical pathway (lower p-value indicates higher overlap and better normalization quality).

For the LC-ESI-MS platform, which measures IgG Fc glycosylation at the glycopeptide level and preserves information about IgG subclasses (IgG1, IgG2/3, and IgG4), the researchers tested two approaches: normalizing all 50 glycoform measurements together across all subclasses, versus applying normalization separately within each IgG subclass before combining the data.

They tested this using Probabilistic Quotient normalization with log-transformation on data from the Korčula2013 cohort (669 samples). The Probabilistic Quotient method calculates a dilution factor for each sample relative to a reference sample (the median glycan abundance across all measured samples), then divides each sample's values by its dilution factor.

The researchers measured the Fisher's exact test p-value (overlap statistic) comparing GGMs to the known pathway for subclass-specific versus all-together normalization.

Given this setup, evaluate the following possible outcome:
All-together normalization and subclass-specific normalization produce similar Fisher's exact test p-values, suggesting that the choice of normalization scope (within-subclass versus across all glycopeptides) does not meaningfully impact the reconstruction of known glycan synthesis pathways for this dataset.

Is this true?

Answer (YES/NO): YES